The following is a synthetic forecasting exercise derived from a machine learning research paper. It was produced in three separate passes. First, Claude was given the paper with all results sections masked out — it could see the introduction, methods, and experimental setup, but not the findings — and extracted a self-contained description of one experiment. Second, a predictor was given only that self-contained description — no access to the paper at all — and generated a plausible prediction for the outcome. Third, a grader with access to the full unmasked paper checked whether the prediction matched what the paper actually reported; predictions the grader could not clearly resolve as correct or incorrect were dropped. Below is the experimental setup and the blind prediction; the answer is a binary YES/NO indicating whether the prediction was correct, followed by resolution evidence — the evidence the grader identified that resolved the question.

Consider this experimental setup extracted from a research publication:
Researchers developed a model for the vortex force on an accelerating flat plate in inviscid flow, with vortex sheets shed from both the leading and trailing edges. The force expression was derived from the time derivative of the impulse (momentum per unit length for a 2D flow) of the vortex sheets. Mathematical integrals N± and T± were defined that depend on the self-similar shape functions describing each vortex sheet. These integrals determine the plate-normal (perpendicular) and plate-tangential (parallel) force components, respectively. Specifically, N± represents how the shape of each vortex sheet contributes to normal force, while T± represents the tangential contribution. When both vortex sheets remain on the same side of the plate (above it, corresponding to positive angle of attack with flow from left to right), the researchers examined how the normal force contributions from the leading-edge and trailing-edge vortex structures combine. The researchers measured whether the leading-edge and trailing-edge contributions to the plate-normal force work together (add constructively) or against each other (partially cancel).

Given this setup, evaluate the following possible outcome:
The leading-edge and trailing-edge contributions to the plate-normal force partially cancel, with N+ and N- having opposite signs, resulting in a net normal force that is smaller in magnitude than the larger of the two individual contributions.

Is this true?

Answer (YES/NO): NO